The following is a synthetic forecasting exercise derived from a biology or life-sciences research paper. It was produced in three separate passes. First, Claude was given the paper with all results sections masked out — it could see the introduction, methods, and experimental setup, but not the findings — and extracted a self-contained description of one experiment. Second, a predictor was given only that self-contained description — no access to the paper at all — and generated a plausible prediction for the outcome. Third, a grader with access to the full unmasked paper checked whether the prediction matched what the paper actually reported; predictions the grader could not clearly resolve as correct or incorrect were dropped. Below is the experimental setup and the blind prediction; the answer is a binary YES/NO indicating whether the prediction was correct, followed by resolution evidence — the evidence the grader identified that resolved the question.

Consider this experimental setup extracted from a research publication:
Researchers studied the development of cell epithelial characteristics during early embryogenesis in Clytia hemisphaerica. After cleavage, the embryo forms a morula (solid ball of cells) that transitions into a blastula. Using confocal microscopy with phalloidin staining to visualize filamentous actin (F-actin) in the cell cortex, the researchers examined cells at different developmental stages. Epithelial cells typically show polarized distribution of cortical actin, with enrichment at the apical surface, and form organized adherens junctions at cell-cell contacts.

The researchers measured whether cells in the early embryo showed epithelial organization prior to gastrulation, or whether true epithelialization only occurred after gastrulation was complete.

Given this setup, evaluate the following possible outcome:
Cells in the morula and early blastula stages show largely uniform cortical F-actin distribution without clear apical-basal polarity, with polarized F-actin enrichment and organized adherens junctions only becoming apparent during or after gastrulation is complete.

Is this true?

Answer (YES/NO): NO